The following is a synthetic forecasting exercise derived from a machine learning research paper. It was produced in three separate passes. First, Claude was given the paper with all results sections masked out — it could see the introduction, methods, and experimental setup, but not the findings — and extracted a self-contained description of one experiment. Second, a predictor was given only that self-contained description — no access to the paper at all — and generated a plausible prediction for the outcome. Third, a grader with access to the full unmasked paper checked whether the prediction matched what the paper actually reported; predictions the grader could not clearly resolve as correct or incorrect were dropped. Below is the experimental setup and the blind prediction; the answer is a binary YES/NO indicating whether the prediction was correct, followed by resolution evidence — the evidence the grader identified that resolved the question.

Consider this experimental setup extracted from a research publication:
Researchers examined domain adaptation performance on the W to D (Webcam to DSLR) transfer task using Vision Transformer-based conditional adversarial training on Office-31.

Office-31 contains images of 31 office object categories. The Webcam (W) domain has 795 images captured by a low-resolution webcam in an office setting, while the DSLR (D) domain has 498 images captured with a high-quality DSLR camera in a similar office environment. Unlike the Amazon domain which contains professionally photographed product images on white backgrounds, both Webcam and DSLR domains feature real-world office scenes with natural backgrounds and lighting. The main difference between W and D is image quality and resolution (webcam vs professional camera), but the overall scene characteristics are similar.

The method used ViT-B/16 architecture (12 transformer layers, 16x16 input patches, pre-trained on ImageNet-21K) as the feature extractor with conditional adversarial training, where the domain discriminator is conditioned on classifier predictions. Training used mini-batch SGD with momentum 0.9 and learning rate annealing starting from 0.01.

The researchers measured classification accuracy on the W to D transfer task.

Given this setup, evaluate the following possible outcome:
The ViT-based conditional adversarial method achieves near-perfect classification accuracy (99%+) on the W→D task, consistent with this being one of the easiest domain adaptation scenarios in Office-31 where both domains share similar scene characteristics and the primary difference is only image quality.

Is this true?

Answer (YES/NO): YES